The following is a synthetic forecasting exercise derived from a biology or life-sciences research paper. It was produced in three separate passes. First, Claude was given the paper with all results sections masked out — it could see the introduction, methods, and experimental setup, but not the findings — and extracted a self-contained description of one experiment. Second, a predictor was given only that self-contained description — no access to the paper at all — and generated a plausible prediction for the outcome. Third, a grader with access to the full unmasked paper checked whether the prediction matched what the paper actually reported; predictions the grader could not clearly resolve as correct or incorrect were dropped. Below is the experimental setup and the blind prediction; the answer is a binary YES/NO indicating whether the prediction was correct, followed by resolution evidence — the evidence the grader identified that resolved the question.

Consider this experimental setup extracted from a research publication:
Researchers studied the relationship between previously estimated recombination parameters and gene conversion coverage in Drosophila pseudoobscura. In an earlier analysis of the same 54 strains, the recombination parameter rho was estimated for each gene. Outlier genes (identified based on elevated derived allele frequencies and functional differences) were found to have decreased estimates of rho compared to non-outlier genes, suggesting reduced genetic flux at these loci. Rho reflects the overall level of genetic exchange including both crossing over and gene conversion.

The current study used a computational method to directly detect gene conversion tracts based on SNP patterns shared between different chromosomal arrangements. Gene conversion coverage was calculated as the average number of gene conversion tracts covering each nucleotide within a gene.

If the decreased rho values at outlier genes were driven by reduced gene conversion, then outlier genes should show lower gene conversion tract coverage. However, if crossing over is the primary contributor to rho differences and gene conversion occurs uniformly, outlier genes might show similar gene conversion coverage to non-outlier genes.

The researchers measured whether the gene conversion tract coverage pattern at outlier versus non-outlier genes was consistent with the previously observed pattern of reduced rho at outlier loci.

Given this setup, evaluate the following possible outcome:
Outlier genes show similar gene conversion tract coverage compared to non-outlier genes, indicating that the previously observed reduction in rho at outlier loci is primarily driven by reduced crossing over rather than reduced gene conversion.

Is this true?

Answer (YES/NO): NO